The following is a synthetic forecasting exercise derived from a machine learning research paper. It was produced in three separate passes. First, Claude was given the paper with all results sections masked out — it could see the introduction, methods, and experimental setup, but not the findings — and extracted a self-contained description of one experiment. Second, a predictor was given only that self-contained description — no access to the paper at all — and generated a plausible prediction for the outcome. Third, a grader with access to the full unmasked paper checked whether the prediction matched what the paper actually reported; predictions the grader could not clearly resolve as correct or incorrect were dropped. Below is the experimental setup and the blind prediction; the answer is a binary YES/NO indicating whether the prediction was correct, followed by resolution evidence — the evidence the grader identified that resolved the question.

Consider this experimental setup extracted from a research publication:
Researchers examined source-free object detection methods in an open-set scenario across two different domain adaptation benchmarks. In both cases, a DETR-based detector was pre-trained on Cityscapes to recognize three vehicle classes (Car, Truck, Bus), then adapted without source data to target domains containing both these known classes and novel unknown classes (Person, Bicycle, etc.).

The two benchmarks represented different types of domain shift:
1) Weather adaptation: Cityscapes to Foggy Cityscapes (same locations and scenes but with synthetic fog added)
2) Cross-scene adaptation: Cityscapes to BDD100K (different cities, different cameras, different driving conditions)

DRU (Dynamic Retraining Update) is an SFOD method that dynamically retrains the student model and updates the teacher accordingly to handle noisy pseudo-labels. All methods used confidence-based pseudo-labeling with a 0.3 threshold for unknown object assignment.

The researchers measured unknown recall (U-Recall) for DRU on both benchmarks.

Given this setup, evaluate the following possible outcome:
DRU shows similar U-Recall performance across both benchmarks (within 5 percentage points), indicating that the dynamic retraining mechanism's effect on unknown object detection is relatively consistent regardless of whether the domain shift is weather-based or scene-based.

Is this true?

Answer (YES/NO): YES